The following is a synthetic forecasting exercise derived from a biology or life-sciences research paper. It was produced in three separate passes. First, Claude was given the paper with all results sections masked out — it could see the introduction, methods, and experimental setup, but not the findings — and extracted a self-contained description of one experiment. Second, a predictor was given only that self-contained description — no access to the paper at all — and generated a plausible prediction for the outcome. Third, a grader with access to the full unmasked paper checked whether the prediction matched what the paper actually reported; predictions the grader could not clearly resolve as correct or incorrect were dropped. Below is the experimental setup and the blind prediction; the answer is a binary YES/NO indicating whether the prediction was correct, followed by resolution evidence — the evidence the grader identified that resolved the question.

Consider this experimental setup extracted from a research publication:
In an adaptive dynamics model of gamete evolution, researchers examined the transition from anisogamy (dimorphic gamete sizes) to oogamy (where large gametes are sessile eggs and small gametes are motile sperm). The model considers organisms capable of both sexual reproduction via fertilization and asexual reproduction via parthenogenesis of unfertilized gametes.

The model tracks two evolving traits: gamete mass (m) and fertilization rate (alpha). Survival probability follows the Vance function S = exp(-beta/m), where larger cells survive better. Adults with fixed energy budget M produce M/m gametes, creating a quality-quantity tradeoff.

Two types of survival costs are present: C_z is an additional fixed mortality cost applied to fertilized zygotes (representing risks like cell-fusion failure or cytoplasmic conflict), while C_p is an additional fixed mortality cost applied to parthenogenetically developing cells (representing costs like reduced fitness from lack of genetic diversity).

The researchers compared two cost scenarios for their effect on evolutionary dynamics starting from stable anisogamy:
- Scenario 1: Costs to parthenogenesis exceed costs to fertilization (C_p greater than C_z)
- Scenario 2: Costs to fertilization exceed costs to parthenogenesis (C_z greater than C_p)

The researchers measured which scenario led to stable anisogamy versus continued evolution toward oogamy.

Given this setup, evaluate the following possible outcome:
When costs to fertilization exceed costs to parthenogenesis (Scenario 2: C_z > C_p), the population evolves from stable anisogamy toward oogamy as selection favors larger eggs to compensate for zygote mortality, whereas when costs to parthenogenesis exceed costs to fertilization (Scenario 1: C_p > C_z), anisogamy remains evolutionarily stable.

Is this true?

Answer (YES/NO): YES